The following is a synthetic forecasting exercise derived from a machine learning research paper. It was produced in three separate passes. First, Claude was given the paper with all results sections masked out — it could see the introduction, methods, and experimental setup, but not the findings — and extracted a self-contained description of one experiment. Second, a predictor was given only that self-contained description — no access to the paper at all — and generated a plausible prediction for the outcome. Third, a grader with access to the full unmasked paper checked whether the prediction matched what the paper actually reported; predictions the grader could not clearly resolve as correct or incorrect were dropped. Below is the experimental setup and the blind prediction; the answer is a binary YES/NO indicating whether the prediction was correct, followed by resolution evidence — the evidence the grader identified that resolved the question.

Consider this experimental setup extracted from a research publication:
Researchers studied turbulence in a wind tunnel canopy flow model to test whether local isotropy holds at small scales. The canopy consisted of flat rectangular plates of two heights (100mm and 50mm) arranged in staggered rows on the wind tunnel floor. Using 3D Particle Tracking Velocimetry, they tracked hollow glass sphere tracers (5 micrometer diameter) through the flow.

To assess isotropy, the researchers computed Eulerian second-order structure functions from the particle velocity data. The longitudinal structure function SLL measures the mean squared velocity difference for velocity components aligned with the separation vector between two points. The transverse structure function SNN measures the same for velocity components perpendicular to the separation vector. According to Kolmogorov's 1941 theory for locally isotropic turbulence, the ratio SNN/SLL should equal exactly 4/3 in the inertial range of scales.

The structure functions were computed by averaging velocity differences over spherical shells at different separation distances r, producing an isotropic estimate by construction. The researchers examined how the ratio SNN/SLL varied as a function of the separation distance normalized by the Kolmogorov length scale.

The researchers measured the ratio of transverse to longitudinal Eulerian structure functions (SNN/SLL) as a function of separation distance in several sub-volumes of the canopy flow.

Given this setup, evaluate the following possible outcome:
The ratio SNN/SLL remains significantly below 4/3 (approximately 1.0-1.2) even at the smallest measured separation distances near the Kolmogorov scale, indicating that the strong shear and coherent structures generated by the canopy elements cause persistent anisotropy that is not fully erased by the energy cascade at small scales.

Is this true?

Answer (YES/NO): NO